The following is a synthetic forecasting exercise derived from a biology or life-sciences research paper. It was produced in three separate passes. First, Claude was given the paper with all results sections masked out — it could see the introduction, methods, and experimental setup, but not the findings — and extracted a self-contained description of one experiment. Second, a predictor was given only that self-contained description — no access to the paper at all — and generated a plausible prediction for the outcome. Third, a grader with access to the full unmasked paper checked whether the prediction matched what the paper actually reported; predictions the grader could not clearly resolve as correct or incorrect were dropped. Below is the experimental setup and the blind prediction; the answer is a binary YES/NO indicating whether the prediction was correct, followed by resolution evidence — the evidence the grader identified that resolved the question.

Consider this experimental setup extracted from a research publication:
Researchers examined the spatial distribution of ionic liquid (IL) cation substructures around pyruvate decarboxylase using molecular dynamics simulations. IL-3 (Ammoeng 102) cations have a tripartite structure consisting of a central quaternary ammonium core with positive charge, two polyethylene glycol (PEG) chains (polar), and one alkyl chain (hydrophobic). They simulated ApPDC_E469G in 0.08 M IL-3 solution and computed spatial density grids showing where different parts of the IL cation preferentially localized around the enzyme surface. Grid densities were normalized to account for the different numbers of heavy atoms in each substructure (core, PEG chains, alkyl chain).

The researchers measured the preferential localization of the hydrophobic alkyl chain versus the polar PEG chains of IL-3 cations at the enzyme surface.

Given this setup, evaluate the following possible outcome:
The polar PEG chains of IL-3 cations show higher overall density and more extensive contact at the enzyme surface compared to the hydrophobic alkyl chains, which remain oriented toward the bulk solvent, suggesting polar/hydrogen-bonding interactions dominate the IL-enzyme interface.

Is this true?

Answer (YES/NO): NO